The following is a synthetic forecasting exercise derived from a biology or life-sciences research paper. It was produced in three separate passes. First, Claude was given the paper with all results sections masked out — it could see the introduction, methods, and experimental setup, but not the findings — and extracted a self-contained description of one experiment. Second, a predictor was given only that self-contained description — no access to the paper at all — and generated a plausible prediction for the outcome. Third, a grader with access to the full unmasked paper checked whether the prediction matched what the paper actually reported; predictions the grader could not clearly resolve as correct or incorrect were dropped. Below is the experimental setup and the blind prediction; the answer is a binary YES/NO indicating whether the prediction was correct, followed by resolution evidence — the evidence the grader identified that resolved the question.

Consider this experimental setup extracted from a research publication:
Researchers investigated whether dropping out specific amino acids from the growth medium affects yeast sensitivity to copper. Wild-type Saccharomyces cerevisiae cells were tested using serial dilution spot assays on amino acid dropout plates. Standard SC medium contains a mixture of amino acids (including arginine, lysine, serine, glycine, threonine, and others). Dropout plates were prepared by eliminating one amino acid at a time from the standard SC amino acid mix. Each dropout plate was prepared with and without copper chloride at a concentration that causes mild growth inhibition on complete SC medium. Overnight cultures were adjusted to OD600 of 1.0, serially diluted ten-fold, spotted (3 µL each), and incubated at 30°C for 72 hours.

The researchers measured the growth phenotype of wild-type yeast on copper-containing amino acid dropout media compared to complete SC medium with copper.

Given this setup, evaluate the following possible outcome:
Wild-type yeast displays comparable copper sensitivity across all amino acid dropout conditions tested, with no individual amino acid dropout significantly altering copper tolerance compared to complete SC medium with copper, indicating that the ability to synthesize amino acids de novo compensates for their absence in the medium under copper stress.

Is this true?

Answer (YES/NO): YES